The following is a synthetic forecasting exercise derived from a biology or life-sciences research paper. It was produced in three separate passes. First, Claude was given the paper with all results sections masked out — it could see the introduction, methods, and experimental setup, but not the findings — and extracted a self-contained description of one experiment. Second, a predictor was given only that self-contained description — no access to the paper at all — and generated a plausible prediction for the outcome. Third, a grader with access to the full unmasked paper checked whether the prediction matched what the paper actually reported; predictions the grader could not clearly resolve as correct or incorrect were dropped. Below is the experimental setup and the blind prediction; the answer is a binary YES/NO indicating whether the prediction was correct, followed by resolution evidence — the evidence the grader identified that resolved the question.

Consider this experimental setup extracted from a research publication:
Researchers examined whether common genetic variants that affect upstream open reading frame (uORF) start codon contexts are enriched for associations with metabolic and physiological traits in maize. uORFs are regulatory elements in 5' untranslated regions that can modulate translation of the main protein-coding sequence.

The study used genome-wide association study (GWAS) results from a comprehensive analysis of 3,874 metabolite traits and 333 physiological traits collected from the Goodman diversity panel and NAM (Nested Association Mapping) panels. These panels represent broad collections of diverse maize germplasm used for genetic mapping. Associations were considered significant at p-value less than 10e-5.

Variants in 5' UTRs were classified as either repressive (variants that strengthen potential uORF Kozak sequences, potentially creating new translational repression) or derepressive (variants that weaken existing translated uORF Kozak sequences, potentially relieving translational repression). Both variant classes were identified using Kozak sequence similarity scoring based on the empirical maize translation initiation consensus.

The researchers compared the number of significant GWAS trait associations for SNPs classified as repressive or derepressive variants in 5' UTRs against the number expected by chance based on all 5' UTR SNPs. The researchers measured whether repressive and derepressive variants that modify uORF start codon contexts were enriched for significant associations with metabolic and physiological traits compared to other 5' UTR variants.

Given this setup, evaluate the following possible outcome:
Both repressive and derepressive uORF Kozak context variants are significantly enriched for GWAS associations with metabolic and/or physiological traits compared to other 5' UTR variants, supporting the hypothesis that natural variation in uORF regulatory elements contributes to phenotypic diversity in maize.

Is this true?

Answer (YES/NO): NO